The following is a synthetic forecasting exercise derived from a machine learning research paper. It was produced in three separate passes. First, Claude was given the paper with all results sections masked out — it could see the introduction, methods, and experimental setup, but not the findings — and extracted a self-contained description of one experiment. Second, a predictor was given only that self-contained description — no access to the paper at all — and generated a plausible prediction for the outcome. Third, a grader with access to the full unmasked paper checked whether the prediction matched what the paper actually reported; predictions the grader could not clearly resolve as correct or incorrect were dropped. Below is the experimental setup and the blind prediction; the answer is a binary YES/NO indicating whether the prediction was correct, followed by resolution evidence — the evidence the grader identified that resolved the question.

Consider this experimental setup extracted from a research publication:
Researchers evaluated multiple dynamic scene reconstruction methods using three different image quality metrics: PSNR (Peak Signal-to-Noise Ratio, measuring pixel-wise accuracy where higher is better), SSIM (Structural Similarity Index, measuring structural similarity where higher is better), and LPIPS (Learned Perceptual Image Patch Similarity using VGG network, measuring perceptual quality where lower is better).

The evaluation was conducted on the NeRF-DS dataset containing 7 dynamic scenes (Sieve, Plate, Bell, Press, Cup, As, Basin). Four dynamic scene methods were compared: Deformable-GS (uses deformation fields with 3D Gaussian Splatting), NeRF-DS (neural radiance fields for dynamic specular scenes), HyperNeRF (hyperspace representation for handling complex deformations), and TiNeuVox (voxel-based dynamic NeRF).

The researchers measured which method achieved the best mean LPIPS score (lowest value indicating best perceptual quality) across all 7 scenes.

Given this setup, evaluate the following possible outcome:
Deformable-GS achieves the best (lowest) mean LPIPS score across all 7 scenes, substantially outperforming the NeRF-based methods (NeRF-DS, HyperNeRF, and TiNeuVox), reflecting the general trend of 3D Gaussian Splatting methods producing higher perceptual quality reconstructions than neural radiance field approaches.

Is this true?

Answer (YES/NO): NO